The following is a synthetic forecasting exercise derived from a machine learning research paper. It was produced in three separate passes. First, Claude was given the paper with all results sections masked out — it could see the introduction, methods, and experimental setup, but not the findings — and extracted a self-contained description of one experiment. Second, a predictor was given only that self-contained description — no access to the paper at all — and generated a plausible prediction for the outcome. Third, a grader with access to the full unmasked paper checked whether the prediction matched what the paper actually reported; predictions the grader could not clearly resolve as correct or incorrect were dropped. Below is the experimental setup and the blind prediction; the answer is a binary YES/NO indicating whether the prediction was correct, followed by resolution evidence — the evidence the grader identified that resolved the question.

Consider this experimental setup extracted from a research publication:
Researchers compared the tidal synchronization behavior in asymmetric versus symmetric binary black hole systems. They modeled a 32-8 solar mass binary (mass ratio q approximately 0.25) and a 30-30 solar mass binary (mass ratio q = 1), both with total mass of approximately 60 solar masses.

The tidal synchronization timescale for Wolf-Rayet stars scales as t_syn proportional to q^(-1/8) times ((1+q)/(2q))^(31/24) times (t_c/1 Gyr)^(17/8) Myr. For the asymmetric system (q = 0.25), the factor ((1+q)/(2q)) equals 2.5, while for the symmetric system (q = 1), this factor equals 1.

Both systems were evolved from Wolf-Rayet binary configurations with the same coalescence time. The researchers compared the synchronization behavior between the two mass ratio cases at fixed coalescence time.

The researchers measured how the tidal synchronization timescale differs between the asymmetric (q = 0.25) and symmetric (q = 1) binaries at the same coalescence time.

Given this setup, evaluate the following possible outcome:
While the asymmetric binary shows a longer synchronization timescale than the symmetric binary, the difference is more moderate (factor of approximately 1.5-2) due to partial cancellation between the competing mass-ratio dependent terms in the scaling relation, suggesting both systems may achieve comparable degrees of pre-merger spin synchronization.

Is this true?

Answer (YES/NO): NO